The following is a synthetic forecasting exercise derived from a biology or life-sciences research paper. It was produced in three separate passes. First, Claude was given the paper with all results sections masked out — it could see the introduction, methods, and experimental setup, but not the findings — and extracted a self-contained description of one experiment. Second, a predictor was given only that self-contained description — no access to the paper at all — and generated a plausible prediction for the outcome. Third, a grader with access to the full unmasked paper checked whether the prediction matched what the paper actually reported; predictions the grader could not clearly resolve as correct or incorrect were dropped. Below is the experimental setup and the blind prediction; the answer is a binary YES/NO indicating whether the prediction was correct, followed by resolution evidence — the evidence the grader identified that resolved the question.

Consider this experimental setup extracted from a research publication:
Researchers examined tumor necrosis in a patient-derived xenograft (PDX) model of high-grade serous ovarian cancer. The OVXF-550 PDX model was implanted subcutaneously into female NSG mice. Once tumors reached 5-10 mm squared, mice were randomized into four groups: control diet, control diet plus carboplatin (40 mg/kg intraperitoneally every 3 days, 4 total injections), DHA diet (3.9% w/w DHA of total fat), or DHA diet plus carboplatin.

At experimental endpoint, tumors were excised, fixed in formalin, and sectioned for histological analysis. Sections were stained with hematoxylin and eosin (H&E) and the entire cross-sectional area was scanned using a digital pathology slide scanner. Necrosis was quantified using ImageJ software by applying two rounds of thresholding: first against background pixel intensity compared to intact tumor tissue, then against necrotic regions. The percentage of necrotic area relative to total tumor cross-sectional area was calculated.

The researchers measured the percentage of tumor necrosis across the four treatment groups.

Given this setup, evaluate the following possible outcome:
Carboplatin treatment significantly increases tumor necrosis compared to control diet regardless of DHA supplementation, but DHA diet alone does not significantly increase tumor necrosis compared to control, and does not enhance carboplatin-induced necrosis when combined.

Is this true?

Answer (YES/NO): NO